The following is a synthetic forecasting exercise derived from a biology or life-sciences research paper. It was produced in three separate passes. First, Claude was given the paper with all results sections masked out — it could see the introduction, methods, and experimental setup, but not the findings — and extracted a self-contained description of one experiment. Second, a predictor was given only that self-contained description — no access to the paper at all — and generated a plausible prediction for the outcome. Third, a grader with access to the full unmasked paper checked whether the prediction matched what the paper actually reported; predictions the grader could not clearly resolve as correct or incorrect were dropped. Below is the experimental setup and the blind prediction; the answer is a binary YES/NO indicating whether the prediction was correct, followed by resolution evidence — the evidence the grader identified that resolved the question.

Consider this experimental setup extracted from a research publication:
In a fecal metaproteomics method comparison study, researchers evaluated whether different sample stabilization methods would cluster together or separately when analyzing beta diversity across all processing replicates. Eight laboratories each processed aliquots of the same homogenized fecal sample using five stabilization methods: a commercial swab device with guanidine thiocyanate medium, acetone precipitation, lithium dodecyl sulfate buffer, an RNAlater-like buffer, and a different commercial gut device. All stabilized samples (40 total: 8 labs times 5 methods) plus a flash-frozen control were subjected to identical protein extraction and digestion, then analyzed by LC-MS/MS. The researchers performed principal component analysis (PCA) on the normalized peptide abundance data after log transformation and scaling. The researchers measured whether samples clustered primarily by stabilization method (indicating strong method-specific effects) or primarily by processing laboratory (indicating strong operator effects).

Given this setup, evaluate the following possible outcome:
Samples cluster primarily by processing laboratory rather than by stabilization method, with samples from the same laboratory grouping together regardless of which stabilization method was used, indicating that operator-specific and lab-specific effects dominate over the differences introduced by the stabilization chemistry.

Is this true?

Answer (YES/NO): NO